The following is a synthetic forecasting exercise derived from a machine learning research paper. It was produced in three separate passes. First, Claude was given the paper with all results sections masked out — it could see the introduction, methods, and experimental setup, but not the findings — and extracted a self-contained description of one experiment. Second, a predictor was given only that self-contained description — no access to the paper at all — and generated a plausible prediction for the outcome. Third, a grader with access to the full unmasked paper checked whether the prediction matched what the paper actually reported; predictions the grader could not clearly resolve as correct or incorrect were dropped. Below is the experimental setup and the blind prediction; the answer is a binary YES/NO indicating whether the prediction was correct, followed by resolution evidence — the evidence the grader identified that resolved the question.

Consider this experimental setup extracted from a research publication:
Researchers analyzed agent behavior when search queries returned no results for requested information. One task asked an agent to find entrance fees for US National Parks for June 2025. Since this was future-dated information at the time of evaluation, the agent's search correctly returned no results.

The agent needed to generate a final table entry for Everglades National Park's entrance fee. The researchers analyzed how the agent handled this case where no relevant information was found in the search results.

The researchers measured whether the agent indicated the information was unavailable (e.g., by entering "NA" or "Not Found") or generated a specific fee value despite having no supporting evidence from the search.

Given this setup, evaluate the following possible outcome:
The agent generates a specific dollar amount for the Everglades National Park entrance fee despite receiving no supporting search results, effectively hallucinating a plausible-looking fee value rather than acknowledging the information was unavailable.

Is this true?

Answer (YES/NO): YES